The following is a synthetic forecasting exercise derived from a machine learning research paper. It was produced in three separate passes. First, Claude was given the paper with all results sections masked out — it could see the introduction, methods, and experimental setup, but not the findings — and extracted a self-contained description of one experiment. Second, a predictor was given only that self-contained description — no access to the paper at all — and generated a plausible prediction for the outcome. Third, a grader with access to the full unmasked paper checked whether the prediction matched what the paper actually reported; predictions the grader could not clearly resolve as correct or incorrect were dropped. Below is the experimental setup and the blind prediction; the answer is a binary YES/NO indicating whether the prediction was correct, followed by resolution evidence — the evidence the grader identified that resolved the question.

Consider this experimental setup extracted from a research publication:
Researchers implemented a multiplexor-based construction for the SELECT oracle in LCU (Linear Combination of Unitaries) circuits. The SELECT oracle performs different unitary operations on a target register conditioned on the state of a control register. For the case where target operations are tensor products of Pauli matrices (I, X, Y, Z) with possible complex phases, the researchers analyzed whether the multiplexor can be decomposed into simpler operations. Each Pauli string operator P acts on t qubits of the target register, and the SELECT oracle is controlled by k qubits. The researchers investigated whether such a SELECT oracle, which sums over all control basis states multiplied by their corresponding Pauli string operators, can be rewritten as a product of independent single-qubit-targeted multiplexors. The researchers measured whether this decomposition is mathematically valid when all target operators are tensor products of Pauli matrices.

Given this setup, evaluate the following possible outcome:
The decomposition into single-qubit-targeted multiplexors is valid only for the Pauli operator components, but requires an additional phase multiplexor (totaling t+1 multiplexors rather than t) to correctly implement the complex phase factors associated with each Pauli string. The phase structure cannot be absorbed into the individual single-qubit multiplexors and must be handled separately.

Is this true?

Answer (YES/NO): NO